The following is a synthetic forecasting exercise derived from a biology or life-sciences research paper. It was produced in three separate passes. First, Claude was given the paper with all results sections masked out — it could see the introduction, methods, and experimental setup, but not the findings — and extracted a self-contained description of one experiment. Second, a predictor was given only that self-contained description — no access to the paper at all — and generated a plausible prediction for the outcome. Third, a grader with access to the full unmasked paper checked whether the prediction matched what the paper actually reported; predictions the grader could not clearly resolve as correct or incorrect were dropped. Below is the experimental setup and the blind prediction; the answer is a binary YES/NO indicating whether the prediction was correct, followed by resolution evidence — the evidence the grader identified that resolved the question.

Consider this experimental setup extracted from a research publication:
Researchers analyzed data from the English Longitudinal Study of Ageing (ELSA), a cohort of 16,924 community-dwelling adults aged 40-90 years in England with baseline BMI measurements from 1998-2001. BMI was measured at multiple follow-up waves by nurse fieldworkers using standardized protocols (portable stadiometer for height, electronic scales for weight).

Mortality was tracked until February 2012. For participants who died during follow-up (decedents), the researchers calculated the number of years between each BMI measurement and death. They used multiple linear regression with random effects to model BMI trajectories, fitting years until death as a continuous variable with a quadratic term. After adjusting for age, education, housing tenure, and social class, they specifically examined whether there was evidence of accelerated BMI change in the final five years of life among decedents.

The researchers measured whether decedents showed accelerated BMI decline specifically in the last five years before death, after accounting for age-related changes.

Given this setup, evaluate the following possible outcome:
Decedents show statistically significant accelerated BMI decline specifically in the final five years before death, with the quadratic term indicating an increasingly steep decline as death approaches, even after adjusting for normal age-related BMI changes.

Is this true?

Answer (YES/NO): YES